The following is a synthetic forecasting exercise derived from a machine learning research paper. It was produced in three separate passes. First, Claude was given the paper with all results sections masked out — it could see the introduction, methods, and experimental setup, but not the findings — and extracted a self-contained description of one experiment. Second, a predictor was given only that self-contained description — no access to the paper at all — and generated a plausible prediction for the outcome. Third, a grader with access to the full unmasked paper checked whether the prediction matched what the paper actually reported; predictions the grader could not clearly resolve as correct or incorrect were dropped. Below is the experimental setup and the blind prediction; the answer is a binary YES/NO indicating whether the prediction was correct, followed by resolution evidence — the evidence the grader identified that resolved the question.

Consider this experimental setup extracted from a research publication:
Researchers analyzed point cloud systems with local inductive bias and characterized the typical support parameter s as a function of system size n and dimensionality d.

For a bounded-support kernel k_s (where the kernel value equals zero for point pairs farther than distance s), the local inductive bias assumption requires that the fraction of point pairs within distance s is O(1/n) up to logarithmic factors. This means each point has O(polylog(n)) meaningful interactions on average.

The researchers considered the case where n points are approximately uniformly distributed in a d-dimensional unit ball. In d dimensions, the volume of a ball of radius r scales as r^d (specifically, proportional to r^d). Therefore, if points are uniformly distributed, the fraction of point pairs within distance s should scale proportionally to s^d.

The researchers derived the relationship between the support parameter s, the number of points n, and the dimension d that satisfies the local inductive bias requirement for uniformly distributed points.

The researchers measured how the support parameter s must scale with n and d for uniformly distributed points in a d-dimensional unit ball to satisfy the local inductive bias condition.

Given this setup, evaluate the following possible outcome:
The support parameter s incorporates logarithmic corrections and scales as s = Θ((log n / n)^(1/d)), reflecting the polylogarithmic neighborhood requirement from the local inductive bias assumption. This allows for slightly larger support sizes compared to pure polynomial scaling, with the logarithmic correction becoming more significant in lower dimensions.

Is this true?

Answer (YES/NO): NO